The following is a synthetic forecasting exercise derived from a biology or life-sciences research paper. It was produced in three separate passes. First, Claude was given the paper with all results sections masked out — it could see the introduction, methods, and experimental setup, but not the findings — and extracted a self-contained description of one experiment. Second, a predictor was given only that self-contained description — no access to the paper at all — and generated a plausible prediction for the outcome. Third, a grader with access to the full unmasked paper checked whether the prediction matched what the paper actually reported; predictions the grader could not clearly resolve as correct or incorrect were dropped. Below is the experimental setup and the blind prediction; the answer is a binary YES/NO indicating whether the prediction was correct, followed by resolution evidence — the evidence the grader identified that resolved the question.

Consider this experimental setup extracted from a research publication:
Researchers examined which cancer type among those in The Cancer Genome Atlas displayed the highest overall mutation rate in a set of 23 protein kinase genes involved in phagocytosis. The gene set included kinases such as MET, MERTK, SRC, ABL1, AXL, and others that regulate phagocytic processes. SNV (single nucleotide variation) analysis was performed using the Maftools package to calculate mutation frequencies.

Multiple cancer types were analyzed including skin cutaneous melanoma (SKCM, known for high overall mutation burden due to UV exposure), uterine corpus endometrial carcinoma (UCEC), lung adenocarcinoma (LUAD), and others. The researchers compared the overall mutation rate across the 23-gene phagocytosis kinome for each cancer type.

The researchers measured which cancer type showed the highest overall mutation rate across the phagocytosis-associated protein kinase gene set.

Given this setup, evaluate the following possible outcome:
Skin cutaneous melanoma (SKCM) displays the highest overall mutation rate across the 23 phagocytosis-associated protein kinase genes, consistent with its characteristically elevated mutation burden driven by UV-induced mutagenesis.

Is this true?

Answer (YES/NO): NO